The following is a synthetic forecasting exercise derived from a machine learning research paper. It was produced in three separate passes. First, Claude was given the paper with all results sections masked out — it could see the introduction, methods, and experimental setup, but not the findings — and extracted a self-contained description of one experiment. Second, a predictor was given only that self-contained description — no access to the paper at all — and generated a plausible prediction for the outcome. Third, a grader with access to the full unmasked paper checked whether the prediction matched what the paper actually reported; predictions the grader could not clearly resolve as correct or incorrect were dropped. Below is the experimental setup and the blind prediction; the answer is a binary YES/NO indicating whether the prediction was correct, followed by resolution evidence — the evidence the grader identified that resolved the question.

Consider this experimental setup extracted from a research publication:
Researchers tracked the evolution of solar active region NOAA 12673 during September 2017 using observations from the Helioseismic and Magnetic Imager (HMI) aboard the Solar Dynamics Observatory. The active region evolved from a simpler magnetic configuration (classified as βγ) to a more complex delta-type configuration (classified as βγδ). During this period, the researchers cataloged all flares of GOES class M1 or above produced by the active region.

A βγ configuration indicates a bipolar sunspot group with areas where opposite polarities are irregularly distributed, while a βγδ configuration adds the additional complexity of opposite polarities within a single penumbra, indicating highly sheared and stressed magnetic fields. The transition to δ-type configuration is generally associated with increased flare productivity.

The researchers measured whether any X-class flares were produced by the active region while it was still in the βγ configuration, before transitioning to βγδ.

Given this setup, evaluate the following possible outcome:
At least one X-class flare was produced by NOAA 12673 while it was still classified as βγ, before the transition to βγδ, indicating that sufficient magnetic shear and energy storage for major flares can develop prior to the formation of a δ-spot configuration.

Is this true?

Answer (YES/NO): NO